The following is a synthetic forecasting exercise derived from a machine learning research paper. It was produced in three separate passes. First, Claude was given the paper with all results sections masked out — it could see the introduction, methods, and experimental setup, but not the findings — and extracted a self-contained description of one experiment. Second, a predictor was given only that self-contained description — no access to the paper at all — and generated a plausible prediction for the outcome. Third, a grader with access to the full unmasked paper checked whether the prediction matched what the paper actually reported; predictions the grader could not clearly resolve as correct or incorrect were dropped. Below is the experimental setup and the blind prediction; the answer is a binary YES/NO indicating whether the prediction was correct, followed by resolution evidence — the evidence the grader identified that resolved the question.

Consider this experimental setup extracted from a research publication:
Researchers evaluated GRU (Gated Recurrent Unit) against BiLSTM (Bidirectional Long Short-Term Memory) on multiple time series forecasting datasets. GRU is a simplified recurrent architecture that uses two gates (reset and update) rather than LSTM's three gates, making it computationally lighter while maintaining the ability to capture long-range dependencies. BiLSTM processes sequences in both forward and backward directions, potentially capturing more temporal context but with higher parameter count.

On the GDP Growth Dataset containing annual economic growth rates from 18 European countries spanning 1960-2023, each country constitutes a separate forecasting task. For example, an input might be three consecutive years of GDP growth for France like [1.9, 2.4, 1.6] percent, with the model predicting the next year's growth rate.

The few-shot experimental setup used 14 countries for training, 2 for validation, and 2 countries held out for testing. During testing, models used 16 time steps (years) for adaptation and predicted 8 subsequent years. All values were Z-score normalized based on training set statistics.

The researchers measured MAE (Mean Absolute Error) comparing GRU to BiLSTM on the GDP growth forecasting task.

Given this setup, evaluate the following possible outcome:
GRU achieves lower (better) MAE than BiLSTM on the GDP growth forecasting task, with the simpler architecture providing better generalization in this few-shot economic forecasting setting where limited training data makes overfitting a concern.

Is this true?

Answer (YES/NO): NO